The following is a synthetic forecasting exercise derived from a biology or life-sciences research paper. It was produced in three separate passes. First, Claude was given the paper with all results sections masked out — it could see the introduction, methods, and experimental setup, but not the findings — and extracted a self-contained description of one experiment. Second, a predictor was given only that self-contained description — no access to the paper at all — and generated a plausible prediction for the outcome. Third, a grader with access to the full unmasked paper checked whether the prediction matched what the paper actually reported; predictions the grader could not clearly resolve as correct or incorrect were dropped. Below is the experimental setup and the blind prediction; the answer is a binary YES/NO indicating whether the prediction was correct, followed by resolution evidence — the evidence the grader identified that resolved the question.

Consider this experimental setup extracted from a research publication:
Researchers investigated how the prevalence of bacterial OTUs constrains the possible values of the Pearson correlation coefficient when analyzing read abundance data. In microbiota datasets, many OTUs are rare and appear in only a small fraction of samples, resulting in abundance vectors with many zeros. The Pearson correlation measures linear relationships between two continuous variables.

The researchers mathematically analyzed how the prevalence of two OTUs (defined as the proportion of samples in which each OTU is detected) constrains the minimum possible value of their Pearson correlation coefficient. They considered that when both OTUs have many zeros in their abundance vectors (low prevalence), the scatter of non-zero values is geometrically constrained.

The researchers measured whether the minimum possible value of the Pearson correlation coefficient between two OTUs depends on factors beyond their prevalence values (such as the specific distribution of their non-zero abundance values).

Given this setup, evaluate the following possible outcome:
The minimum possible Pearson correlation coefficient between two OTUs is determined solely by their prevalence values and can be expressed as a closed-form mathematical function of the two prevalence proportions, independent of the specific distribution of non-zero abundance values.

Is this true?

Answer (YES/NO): YES